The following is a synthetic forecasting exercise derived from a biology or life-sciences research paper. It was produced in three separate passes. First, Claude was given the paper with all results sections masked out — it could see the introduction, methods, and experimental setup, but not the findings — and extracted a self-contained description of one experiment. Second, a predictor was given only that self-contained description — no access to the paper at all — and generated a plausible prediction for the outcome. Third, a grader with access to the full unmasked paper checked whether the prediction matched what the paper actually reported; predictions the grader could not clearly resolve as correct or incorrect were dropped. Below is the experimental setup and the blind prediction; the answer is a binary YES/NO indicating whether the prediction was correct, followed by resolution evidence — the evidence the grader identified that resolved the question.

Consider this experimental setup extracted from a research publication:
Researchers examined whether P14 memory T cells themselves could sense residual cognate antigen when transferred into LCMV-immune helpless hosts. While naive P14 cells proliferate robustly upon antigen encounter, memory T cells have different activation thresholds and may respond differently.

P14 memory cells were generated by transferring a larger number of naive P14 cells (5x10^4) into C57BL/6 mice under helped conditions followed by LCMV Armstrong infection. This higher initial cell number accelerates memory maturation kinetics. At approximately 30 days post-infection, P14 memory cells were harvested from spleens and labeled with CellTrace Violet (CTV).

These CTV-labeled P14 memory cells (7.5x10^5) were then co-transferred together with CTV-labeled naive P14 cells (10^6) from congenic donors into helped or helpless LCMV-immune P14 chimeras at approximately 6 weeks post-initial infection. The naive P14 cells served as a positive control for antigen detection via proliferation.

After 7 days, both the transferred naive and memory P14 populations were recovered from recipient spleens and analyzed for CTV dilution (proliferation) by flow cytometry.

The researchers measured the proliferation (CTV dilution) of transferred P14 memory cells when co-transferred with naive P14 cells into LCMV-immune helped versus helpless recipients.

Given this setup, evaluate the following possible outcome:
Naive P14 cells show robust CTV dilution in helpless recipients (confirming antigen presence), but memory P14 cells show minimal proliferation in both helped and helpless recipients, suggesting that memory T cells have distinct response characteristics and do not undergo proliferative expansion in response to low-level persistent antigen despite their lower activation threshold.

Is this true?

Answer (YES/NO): NO